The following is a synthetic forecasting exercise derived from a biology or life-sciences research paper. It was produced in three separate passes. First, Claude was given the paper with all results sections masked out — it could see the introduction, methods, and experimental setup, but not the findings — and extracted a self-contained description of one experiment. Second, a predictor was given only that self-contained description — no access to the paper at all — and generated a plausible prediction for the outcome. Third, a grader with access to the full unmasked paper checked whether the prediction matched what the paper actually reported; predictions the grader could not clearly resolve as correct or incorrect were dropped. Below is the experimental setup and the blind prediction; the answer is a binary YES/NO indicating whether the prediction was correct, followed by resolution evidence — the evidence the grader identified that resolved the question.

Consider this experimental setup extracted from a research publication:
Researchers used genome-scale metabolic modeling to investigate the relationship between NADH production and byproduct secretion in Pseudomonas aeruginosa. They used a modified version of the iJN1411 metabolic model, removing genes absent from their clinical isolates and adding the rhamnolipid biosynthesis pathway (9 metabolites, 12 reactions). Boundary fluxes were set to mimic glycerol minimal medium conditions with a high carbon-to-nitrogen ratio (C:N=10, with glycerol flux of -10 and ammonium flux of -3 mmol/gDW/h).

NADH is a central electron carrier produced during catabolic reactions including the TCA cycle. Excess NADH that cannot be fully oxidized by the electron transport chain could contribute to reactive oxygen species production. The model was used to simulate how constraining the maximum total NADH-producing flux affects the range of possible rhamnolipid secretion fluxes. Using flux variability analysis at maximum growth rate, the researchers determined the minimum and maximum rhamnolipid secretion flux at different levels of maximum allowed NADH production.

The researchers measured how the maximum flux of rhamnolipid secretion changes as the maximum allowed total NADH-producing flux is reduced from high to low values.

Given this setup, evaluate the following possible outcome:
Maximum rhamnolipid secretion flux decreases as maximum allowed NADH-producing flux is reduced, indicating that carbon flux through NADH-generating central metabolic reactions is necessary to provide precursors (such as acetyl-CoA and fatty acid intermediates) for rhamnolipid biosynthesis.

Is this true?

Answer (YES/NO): NO